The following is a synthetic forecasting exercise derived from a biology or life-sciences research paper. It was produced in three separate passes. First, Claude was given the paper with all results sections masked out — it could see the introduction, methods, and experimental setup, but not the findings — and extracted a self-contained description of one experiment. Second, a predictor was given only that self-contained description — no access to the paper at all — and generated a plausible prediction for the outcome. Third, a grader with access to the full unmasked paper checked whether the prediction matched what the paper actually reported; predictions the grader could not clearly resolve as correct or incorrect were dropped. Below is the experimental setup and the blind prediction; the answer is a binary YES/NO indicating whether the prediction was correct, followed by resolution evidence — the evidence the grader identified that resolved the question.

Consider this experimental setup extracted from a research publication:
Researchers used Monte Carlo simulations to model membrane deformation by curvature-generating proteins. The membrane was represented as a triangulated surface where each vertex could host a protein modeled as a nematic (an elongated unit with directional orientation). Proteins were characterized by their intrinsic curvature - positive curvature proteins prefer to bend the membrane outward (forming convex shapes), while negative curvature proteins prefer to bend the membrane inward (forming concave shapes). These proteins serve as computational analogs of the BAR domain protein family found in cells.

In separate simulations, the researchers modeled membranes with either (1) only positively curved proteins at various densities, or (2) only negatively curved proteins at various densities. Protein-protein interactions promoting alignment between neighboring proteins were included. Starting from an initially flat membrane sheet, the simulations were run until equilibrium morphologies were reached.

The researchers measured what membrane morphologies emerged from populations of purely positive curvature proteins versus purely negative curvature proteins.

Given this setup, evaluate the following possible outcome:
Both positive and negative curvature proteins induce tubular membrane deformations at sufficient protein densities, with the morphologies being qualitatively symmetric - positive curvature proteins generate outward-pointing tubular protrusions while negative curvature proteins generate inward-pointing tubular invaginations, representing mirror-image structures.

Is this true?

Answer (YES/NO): NO